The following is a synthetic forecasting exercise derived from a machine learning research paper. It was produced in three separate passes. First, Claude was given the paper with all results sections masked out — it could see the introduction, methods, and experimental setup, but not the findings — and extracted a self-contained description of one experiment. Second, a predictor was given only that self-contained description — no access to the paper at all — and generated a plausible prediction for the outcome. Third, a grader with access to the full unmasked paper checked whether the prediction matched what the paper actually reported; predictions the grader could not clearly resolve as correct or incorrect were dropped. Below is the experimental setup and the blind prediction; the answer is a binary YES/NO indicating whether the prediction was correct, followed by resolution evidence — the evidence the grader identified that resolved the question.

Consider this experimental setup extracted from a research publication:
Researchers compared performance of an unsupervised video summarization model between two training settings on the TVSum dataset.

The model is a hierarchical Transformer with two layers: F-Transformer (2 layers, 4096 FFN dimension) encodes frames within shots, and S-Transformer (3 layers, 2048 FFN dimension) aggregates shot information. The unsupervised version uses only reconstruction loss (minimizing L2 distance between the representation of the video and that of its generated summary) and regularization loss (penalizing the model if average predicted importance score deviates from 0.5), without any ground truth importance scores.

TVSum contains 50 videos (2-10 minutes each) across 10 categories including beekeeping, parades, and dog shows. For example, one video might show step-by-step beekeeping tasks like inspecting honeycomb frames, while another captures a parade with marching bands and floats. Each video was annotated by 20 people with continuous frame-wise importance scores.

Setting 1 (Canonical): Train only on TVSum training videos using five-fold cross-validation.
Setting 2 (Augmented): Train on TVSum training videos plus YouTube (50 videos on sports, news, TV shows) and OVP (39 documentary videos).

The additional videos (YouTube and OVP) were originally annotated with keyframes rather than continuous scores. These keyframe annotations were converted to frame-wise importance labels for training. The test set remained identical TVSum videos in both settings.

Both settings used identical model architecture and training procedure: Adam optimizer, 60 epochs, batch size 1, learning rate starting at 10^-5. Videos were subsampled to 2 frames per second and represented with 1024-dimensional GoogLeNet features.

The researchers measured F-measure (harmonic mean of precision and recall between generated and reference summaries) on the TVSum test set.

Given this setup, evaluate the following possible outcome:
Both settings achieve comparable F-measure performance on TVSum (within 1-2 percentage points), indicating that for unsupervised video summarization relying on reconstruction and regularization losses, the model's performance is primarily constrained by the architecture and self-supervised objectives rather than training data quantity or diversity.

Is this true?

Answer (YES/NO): NO